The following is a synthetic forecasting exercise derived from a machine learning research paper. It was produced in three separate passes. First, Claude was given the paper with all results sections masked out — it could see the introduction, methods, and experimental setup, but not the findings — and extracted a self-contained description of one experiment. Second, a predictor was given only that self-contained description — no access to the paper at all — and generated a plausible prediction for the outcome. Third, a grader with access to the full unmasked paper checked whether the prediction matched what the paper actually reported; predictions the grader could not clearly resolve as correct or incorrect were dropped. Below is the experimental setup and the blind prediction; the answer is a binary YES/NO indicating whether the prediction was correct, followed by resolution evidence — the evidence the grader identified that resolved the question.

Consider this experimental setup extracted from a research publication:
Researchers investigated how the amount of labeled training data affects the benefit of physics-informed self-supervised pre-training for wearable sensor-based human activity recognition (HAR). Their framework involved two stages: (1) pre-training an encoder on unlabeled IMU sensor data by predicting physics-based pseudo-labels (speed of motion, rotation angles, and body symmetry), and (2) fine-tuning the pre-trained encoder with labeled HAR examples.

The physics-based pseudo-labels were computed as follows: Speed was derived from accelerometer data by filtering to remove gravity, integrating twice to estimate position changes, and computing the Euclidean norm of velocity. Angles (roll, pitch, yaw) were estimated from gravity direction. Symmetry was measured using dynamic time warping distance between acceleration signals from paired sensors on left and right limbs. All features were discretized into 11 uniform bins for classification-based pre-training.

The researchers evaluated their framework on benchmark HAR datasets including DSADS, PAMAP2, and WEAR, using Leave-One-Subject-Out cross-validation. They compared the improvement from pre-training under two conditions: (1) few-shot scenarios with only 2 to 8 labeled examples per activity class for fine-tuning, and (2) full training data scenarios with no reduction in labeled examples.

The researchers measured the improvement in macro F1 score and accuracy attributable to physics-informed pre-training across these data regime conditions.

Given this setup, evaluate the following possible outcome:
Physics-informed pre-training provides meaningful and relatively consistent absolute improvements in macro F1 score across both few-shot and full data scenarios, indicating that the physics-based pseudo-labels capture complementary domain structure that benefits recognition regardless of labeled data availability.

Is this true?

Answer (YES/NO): NO